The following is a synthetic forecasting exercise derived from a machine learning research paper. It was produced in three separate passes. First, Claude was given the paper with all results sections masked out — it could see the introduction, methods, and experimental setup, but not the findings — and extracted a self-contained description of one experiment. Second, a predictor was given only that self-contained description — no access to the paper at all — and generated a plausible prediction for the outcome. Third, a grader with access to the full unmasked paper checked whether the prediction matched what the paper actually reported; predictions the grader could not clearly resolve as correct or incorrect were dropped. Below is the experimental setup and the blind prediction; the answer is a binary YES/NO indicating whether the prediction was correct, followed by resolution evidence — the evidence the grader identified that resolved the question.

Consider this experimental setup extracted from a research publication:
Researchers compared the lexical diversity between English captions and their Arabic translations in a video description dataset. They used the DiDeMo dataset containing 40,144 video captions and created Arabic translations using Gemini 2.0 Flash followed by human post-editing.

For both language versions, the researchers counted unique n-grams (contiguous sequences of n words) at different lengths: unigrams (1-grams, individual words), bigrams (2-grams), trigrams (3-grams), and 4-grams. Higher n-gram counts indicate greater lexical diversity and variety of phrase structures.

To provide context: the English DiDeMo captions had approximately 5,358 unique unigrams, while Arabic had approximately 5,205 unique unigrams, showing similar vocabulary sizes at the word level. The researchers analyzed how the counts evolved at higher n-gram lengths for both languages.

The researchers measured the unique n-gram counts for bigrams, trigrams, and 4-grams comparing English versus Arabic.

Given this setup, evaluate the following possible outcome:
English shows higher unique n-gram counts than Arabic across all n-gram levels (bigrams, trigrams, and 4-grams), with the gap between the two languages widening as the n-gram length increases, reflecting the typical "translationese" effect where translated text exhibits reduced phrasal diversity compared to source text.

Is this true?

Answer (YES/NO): NO